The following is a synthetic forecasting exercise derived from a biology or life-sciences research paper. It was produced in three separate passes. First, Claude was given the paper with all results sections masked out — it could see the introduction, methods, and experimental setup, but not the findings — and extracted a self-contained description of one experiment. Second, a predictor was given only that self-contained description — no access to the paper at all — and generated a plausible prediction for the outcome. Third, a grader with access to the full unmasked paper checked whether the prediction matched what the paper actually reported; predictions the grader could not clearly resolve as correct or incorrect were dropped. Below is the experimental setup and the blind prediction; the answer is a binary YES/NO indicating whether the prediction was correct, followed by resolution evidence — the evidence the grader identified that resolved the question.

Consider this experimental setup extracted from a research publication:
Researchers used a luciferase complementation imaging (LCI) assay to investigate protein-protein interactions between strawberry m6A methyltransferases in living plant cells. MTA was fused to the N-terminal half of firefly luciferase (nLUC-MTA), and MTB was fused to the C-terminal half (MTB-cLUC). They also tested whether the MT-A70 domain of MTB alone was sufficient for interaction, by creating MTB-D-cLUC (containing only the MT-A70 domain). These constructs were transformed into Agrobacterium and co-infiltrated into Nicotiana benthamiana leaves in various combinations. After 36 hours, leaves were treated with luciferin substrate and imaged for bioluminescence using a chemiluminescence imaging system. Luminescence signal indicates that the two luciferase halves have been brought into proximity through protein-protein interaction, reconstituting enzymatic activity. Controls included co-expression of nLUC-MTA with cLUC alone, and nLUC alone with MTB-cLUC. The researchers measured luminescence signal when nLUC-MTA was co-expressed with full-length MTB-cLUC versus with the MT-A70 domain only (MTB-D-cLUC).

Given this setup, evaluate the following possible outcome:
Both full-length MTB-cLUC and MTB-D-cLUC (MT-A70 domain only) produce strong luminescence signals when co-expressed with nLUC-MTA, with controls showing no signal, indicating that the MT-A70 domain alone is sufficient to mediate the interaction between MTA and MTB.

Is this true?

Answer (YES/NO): NO